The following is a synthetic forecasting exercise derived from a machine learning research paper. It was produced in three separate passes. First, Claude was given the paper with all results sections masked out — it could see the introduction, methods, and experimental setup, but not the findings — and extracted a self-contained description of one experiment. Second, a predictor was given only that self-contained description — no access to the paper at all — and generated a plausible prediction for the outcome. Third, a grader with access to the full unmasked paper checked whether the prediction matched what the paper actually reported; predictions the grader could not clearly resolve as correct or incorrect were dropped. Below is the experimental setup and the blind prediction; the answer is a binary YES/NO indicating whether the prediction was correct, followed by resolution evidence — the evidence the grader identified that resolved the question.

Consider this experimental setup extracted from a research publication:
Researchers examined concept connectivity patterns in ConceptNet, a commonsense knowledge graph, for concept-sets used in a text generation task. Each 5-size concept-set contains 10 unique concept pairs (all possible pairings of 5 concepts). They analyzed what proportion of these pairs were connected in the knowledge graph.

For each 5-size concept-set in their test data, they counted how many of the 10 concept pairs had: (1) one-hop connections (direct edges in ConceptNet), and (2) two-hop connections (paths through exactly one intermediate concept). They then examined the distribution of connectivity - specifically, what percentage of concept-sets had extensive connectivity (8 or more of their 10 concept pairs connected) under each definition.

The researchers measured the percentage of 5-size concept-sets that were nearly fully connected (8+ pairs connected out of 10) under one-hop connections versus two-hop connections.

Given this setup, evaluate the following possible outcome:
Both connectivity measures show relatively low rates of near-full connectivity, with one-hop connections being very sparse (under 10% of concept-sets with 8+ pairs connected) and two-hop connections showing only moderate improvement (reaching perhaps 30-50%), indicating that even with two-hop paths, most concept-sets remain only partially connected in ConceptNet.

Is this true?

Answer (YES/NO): NO